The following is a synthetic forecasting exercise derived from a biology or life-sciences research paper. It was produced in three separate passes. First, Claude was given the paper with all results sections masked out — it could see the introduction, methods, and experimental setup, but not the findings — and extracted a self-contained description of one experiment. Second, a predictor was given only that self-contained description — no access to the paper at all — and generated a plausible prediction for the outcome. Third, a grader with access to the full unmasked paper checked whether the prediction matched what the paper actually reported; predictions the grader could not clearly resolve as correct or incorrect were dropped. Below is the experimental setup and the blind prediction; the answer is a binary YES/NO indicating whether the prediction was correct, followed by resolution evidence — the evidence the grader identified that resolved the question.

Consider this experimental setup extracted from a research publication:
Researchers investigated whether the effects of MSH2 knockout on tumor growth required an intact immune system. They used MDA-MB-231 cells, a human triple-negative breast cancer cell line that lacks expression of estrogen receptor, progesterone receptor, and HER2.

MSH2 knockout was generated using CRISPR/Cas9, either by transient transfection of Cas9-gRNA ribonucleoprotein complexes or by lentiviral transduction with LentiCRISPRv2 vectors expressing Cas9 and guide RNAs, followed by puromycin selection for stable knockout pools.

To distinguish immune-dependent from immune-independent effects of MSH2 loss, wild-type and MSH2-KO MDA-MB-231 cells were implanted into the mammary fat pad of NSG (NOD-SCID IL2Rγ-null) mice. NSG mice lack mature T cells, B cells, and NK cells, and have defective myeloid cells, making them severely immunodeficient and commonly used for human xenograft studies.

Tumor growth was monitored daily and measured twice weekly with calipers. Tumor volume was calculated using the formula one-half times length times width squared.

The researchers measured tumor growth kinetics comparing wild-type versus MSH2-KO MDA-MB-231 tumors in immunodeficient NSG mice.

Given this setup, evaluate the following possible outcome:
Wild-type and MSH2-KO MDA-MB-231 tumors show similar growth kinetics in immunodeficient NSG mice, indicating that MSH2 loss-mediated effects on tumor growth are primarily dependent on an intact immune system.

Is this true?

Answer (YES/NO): YES